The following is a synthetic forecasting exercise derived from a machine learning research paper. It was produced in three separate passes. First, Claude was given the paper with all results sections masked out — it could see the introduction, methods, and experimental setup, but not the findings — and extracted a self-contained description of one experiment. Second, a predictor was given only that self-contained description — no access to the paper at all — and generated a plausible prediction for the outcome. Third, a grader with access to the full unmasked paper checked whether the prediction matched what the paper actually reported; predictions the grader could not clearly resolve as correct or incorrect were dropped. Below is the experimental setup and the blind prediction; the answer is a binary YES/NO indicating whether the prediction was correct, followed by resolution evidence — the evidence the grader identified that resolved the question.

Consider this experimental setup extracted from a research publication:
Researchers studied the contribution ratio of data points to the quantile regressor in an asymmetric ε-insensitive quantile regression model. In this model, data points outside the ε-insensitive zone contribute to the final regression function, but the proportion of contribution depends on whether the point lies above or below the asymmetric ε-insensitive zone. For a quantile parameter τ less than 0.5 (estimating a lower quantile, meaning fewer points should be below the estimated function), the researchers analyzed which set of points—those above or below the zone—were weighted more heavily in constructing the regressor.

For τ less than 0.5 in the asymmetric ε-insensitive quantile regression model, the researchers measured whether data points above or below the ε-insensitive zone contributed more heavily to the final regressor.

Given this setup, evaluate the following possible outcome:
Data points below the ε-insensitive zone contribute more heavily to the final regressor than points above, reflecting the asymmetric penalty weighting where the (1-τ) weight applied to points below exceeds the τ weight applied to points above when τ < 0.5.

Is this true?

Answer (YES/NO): YES